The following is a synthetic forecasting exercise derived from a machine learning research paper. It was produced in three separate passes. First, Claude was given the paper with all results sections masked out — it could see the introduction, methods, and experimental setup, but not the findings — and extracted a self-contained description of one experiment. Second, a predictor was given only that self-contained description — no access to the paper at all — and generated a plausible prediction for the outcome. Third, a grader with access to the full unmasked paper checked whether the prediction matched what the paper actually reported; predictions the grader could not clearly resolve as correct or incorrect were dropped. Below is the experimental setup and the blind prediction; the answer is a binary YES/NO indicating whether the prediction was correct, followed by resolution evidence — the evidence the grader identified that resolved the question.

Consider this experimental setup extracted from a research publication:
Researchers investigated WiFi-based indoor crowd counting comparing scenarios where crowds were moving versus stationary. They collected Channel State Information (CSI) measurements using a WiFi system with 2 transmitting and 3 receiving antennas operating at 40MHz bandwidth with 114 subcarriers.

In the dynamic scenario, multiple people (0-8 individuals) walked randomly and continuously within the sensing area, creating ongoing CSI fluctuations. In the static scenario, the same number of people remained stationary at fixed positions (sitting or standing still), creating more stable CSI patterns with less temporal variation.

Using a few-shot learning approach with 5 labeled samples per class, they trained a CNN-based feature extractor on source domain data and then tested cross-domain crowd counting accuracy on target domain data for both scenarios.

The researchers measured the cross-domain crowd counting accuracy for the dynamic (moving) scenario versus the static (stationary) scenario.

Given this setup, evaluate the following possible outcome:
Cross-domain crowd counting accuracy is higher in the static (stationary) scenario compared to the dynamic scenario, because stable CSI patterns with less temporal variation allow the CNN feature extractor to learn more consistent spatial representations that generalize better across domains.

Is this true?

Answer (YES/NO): NO